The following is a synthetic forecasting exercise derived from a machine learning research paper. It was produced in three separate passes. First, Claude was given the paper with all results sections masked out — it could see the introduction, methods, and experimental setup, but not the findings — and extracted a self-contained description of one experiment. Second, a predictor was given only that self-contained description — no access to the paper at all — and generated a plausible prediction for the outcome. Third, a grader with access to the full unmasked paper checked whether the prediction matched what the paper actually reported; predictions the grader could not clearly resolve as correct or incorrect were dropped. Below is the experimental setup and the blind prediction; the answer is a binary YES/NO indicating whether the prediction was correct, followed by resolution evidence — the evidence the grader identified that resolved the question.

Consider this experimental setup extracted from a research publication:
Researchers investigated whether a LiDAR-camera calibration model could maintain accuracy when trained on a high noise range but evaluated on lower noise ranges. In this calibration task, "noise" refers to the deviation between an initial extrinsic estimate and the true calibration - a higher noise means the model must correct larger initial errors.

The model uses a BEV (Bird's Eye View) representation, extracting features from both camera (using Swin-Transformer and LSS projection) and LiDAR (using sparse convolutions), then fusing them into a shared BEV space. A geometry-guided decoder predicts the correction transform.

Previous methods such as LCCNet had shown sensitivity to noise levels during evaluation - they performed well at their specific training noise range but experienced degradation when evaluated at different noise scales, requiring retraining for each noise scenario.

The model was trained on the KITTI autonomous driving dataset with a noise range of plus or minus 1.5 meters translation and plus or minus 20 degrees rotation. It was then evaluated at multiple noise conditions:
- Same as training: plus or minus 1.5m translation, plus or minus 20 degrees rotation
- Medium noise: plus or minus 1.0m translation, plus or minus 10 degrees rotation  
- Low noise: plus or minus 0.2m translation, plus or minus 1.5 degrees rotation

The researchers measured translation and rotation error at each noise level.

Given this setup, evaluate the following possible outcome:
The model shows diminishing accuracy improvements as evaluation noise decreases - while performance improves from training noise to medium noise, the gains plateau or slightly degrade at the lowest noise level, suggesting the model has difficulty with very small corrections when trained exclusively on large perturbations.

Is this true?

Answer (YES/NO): NO